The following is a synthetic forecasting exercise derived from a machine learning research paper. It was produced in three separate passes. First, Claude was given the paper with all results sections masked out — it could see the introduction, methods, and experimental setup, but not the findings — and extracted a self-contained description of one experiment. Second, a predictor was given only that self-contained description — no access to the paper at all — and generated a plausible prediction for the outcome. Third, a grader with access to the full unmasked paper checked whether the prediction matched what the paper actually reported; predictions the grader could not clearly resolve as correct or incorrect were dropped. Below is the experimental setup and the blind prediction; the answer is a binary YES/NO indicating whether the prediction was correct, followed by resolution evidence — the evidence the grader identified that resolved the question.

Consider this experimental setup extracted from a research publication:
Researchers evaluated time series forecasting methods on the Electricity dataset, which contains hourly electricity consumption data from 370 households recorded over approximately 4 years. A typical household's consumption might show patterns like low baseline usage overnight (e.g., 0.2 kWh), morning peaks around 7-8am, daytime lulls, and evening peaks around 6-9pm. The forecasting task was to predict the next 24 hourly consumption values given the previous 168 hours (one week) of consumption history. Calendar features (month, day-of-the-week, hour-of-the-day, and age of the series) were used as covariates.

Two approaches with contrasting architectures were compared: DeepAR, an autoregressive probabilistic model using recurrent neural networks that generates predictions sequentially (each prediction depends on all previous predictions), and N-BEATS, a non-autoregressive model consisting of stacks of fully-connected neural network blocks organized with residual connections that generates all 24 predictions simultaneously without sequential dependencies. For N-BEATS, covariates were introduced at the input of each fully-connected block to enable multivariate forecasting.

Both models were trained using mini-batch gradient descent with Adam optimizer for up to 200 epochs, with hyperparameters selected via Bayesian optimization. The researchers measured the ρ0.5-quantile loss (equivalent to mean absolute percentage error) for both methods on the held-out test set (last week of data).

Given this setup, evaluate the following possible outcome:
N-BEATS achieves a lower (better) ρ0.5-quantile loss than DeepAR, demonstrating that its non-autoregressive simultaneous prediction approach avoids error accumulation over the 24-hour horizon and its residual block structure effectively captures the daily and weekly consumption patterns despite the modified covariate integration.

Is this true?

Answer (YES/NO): YES